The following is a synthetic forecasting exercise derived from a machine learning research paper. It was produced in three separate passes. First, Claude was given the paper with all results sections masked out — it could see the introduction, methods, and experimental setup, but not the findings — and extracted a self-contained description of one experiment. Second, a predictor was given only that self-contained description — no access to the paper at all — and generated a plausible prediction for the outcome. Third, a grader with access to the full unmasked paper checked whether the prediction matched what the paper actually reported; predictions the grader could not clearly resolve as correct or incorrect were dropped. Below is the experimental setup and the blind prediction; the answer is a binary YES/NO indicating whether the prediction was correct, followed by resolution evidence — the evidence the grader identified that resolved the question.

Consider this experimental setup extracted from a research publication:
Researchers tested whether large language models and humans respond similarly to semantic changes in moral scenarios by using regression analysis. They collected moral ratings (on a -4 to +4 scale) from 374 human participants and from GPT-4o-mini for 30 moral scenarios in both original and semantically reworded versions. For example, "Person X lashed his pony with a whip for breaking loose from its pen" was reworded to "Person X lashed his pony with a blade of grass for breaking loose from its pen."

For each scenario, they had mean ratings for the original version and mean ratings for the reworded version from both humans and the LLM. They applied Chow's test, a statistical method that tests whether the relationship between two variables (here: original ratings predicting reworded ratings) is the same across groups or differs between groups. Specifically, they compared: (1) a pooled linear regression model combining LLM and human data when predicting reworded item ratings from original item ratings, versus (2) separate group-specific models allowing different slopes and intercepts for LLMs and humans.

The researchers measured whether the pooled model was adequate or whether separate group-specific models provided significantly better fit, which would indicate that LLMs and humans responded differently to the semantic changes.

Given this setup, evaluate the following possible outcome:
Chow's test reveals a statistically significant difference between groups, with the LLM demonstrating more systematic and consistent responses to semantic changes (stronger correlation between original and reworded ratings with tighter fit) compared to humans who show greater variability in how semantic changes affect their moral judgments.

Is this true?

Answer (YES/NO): YES